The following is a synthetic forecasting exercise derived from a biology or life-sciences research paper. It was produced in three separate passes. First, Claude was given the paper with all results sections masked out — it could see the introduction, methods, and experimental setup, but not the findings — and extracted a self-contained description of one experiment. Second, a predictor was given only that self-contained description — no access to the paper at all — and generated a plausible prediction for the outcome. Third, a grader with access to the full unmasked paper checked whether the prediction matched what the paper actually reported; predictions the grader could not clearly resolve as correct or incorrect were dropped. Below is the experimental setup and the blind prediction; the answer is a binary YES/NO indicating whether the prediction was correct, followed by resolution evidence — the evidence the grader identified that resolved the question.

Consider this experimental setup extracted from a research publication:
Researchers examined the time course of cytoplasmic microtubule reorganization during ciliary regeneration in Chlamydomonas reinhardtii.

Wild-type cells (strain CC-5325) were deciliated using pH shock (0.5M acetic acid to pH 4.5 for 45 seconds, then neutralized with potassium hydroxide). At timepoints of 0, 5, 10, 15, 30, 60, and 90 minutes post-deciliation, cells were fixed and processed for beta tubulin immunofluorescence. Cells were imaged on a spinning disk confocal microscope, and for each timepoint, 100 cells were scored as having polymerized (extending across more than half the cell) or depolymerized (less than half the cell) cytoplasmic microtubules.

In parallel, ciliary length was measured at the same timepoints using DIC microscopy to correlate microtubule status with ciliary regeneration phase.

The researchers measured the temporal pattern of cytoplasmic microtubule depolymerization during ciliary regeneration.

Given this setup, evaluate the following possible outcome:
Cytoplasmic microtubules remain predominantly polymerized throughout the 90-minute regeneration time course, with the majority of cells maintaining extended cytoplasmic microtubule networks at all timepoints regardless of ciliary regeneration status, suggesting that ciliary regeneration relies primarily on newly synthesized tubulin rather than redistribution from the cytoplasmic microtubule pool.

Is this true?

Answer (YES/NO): NO